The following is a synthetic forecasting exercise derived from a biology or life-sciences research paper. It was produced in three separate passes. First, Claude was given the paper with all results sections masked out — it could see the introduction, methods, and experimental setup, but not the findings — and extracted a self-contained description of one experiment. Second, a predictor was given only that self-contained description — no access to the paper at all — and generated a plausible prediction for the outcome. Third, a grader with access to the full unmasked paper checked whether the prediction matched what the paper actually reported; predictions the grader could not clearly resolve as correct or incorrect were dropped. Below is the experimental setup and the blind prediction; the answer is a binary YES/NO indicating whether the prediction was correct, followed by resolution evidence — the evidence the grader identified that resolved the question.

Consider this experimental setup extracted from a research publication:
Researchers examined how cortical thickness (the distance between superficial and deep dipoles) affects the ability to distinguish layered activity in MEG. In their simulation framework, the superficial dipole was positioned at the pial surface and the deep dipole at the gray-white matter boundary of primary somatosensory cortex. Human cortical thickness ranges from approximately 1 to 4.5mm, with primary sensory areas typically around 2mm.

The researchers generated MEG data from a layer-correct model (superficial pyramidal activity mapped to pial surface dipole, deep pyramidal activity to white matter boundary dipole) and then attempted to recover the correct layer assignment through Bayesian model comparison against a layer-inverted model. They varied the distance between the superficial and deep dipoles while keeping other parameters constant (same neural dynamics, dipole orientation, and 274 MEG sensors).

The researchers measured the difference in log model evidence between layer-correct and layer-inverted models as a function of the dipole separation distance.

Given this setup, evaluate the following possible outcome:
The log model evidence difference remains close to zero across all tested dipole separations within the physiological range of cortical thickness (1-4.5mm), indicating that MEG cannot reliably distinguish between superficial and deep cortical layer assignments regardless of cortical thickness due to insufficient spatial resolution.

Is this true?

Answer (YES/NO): NO